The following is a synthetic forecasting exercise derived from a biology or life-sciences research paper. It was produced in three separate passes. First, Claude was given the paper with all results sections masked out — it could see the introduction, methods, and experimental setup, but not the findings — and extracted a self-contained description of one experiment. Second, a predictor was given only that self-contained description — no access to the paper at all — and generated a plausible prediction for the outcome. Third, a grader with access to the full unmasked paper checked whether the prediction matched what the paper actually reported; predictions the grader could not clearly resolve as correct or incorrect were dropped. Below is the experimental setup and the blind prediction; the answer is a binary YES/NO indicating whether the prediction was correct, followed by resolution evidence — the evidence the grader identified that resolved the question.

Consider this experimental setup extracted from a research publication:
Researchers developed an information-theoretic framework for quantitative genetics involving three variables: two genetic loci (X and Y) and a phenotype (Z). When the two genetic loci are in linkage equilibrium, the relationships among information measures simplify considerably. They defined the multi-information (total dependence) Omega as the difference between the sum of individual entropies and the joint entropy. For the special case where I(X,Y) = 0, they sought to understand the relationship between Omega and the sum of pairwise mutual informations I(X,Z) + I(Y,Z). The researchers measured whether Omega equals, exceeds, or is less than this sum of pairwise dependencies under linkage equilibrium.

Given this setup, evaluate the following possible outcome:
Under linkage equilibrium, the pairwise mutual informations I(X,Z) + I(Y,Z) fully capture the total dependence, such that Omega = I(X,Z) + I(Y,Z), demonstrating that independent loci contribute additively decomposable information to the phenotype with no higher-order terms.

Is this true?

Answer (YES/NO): NO